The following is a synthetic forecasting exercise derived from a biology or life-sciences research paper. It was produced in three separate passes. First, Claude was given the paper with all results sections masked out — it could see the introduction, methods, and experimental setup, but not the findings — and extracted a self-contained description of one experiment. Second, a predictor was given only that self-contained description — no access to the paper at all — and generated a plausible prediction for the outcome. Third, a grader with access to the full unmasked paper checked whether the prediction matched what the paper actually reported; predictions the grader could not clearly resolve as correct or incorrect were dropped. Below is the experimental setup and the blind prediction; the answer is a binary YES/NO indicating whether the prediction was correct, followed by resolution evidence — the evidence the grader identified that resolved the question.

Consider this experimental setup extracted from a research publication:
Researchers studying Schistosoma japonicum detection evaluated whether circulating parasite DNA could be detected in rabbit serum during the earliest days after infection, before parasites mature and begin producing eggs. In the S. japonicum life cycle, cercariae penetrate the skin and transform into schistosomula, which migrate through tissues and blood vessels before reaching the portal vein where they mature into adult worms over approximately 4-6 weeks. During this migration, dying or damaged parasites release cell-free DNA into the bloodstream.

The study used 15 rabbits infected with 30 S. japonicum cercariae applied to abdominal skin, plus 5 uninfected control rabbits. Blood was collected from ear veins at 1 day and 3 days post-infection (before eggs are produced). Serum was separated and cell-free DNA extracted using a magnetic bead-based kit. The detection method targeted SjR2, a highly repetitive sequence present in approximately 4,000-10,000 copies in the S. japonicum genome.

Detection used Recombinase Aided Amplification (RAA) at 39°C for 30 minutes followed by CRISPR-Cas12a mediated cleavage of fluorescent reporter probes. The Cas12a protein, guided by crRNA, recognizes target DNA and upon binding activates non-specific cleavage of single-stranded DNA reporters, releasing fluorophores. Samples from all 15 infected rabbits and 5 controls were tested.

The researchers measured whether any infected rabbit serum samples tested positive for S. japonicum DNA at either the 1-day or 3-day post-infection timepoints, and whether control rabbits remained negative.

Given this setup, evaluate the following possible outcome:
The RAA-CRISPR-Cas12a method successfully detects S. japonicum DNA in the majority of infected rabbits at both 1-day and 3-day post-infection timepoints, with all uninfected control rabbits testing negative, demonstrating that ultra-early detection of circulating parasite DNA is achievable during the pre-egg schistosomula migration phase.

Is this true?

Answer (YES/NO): NO